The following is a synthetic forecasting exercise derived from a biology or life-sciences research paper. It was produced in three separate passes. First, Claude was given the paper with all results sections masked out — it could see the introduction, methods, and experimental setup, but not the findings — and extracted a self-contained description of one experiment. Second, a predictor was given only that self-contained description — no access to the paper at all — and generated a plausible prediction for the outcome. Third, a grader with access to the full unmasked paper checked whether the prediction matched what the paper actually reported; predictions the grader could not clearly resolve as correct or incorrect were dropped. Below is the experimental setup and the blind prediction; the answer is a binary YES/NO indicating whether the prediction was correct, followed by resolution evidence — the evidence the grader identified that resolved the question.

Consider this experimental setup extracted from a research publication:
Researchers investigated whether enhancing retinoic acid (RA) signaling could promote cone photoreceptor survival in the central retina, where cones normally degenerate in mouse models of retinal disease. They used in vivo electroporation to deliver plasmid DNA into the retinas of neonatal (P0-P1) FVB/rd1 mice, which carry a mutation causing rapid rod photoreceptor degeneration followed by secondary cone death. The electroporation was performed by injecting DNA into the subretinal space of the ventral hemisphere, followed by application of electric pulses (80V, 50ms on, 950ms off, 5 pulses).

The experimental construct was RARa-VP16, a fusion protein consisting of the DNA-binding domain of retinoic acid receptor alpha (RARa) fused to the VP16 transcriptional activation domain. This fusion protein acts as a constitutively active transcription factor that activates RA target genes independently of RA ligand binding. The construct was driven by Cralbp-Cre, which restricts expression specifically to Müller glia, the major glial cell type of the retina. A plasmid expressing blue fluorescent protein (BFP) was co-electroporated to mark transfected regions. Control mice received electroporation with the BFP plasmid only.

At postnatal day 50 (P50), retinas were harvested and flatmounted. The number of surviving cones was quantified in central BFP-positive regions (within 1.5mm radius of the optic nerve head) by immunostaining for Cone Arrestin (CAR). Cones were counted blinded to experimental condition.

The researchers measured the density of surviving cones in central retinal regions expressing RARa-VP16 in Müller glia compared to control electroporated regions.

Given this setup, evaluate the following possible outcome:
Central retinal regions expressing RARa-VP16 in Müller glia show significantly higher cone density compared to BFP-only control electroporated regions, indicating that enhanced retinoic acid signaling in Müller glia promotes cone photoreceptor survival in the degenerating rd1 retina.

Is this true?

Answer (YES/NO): YES